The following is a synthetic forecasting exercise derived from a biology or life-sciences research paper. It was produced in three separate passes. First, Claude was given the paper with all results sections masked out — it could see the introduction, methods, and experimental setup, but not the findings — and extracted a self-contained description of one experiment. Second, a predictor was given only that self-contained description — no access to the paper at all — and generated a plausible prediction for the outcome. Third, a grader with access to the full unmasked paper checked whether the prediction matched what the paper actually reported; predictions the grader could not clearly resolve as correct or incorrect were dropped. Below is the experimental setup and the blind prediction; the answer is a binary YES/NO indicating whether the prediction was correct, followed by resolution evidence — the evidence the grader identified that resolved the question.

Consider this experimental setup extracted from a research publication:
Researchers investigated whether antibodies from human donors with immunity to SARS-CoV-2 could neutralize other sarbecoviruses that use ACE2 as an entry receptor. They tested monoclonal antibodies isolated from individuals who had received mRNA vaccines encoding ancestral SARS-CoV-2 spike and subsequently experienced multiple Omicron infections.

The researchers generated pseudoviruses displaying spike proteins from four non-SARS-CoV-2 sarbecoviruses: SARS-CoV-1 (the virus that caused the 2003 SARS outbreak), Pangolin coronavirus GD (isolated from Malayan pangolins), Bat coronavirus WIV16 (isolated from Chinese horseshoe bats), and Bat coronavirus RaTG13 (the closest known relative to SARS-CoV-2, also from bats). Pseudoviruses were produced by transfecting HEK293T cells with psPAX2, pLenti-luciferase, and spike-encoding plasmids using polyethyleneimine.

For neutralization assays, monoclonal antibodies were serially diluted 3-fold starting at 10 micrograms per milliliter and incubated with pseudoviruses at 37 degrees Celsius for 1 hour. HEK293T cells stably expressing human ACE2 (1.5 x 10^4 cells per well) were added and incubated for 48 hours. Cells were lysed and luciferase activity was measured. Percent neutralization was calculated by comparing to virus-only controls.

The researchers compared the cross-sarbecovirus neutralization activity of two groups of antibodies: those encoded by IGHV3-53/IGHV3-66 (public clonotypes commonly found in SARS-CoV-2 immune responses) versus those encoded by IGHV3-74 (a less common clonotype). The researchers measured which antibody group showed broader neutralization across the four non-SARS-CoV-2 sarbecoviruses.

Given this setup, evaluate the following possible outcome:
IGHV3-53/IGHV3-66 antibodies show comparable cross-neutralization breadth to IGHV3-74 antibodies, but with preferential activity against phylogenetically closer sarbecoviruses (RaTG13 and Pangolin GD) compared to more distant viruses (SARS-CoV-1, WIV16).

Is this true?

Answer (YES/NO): NO